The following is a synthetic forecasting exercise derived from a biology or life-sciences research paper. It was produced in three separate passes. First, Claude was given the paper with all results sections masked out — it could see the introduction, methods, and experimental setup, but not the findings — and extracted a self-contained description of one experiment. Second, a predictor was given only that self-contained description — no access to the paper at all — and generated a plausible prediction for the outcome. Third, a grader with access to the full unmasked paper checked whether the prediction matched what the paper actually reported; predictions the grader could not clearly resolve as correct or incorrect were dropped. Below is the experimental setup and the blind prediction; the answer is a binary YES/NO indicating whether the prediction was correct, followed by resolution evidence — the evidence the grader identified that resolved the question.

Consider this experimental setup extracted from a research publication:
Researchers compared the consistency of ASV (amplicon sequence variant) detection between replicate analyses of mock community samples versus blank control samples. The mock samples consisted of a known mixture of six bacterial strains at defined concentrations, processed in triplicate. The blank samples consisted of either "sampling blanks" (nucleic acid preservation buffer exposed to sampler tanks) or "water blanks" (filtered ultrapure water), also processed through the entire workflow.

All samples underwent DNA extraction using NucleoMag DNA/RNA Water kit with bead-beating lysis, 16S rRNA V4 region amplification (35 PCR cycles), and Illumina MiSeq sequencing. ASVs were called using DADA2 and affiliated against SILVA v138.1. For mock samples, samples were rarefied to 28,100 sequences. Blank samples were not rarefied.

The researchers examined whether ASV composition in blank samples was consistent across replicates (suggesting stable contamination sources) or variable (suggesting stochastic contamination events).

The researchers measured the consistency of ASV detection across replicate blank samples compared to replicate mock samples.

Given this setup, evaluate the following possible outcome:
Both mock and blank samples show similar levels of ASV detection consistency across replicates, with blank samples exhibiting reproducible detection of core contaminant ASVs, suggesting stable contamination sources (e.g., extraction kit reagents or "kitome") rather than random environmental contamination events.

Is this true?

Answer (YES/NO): NO